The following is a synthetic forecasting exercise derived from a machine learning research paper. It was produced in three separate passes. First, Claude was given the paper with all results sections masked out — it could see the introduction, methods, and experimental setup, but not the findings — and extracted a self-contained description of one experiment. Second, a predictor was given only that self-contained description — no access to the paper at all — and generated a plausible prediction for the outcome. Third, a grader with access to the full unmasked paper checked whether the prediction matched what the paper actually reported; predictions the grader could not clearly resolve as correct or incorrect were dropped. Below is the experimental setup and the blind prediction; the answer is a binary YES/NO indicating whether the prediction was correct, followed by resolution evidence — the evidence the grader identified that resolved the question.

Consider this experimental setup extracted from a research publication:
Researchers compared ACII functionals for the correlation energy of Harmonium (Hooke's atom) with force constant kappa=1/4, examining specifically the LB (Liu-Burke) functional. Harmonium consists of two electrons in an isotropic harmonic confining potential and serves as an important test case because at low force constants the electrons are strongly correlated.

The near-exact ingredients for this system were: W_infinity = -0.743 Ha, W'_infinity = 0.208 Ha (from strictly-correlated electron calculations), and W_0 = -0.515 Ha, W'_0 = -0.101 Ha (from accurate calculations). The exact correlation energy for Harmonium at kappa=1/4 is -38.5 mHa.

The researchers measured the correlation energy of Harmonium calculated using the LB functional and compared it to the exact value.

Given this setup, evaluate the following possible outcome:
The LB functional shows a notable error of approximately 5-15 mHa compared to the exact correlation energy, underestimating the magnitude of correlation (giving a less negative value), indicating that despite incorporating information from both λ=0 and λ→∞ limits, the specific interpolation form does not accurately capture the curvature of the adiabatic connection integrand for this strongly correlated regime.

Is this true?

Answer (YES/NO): NO